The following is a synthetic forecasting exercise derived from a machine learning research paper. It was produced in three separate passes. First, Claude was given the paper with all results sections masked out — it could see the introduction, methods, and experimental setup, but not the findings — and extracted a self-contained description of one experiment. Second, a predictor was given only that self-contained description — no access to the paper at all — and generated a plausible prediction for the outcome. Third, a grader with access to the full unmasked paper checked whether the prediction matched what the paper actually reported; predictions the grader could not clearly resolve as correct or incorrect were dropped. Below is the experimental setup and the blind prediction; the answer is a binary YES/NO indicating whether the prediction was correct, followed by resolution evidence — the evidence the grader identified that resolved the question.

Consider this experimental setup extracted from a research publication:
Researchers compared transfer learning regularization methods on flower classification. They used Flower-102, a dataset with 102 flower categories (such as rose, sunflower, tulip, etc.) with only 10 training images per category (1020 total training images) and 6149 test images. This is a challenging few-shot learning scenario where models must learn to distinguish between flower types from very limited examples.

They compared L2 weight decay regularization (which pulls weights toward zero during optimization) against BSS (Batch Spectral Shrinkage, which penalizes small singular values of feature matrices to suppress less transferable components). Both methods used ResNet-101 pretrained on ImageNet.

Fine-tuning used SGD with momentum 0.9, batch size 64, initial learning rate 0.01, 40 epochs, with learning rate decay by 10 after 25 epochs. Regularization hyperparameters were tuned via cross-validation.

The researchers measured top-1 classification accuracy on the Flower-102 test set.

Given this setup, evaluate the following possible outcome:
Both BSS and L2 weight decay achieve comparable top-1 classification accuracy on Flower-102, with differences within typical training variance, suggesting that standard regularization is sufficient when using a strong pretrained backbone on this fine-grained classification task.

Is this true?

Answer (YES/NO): YES